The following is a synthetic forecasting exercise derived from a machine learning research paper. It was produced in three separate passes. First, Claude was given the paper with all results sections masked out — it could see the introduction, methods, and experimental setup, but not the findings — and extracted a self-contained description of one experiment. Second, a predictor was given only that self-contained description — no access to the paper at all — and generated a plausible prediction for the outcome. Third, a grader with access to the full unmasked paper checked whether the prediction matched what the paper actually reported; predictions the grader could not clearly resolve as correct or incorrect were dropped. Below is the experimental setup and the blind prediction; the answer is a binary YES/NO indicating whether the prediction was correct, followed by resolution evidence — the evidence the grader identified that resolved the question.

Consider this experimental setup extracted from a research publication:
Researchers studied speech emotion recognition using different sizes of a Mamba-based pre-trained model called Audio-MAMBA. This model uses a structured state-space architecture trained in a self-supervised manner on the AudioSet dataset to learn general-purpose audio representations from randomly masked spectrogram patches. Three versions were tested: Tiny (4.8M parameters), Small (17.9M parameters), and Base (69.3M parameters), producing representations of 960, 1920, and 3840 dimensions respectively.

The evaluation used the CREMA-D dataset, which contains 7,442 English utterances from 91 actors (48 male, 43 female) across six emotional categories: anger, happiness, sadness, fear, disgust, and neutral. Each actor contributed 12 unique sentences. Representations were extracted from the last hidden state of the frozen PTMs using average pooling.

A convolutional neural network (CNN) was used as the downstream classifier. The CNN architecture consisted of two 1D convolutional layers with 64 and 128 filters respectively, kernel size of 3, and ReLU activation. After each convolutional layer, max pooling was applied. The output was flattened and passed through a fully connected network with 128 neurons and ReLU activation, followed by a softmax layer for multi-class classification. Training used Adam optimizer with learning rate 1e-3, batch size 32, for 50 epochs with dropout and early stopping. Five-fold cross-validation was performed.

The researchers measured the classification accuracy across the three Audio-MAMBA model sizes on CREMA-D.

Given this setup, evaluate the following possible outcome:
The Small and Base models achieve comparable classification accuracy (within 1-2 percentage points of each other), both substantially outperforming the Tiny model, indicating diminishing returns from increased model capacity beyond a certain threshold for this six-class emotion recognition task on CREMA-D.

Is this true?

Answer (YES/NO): YES